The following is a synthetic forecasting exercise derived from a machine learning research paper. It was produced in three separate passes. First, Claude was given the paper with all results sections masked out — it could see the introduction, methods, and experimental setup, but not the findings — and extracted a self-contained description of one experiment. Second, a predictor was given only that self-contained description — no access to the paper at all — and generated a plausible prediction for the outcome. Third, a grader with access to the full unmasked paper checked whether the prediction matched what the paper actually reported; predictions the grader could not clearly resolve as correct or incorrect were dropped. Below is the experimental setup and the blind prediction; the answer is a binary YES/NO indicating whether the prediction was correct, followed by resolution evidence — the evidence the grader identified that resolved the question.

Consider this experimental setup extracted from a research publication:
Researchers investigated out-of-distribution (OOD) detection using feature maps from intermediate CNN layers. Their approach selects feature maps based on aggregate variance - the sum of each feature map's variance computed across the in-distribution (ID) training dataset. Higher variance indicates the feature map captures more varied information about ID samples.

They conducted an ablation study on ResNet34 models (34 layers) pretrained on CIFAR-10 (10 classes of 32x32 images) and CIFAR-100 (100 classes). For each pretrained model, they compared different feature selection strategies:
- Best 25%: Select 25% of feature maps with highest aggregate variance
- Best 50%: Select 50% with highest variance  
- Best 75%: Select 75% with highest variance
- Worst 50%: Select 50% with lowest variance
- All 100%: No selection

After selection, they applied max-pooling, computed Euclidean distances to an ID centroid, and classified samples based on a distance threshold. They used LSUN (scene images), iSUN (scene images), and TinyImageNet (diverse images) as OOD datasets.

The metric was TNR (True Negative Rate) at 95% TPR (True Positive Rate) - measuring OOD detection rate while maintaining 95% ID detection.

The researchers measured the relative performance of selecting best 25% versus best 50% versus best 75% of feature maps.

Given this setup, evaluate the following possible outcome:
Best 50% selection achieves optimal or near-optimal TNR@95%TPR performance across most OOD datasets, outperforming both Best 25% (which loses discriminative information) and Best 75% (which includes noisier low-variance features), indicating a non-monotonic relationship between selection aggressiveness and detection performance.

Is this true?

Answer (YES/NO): YES